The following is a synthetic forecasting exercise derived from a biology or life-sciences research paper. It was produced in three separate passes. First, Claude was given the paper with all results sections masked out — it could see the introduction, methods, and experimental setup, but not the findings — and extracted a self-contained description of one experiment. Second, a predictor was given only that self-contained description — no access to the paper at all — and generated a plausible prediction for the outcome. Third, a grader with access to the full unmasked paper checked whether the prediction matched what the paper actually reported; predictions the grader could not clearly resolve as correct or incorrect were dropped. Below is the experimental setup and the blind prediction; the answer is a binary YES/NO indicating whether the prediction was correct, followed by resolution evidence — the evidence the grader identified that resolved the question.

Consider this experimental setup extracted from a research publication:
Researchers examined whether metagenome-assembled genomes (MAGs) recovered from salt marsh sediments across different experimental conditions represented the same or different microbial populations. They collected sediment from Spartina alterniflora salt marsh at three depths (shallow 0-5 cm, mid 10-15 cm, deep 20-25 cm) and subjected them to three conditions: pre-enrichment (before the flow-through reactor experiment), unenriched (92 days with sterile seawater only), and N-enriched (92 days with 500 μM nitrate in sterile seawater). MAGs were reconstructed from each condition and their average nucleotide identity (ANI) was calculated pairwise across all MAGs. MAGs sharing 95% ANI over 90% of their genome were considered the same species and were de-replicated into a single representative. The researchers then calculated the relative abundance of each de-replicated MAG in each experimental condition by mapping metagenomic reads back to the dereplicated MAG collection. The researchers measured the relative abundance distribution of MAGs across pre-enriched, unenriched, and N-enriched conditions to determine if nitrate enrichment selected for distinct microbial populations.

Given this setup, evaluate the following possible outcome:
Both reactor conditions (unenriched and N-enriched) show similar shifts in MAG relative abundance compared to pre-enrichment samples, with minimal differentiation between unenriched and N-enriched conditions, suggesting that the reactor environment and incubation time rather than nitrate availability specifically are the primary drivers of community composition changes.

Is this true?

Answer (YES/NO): NO